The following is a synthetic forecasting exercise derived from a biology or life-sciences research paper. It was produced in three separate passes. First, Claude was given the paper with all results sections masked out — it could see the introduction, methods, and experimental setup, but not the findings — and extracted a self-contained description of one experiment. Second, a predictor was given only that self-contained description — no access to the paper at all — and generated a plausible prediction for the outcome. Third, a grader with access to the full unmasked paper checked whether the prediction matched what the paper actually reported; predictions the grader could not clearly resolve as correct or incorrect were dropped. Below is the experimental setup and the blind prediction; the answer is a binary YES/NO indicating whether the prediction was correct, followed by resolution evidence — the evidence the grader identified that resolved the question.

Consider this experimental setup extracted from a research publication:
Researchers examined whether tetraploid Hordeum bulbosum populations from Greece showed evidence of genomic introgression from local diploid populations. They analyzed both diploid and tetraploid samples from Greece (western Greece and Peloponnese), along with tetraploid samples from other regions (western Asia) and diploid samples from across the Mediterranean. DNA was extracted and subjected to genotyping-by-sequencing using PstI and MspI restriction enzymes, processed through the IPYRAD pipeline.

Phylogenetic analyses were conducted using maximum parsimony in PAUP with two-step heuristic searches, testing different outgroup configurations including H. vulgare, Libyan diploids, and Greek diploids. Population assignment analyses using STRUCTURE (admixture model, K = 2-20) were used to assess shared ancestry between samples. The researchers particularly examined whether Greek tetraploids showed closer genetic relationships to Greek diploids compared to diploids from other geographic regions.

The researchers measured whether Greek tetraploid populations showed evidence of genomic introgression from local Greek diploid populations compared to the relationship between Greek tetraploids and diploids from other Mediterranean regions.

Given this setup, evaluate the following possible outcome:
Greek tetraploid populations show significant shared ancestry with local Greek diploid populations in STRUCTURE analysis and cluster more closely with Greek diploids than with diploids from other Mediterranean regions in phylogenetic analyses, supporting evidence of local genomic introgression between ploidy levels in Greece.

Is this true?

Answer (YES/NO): YES